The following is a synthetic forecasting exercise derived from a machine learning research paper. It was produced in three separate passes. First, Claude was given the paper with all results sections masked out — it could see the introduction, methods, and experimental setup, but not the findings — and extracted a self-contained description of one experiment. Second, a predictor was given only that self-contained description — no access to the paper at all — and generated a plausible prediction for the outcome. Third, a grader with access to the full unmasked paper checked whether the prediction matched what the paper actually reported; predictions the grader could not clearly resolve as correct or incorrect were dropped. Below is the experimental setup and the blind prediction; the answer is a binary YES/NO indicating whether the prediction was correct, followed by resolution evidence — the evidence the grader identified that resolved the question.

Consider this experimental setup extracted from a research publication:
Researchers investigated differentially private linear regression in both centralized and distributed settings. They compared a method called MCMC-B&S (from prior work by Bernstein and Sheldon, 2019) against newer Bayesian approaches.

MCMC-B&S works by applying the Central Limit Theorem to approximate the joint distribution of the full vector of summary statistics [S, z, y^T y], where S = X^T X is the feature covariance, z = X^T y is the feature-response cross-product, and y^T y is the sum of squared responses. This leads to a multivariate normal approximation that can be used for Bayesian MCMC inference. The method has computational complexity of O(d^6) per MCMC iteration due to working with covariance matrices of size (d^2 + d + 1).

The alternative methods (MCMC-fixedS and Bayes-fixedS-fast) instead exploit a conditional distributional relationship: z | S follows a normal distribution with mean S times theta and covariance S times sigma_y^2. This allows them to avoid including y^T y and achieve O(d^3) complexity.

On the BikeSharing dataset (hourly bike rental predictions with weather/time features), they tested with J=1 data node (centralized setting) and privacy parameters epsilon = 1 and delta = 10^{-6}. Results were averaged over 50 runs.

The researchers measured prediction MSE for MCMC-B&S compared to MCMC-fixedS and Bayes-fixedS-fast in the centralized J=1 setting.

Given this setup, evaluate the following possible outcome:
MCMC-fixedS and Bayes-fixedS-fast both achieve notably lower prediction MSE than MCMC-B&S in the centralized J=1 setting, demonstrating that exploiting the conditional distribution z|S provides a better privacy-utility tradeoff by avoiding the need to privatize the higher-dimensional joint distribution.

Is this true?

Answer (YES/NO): NO